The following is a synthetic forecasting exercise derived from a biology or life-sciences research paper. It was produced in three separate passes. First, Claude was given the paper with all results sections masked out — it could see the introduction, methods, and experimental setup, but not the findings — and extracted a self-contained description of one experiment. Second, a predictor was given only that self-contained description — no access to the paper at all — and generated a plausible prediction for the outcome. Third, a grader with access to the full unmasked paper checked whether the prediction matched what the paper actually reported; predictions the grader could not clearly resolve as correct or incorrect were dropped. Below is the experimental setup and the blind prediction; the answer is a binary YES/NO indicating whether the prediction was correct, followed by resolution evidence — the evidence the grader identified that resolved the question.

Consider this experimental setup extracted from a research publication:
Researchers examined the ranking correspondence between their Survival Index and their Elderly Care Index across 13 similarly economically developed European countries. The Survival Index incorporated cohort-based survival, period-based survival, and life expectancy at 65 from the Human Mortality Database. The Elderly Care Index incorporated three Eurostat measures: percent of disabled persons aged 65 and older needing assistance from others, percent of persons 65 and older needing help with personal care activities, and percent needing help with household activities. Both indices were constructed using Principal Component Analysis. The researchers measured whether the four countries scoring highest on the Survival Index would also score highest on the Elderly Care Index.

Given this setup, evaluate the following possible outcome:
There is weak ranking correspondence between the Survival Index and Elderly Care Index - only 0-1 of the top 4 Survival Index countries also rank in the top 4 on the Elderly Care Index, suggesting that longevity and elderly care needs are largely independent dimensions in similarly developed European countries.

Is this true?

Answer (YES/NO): NO